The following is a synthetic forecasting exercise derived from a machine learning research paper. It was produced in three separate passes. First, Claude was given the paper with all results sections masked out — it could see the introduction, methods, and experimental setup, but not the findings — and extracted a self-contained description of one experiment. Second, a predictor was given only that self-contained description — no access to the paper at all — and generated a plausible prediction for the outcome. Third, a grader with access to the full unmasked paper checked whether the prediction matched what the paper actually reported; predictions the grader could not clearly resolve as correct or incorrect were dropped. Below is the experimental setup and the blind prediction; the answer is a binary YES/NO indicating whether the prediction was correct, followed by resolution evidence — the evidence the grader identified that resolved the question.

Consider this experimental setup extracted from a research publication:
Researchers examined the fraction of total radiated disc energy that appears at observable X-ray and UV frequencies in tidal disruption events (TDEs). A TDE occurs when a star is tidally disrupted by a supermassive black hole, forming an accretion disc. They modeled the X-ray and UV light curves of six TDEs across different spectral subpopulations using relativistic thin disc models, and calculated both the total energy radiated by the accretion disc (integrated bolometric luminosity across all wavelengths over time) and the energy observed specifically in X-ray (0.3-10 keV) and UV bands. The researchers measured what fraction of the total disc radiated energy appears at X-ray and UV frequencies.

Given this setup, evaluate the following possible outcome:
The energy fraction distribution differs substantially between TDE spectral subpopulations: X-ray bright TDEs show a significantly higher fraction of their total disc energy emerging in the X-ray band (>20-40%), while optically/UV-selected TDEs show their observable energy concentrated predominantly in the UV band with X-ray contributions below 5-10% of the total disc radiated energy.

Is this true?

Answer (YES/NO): NO